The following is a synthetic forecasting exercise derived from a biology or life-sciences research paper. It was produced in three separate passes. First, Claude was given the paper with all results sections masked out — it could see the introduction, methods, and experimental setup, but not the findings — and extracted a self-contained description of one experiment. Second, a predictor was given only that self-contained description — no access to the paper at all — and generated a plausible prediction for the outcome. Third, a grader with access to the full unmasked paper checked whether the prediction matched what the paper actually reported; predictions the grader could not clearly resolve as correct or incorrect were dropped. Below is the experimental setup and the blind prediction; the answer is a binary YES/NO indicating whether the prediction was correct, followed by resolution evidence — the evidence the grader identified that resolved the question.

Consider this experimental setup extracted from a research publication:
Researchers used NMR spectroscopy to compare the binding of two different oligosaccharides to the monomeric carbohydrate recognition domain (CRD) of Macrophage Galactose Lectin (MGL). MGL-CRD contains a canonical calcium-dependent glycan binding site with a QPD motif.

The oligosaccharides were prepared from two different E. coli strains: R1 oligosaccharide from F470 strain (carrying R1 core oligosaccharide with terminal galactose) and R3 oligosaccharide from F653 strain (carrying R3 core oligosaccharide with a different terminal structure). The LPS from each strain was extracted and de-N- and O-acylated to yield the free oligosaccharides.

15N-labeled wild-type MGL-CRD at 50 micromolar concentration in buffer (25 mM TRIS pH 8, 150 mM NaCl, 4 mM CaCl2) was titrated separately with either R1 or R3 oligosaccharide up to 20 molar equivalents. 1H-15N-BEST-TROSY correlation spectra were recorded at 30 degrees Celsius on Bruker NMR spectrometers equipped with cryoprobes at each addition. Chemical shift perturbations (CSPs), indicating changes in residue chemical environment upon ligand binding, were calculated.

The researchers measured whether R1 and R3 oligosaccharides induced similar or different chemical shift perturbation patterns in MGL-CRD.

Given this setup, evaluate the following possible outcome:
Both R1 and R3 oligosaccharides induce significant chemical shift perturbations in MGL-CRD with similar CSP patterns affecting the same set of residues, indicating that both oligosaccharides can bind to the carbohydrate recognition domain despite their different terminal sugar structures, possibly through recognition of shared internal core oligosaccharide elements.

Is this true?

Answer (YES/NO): YES